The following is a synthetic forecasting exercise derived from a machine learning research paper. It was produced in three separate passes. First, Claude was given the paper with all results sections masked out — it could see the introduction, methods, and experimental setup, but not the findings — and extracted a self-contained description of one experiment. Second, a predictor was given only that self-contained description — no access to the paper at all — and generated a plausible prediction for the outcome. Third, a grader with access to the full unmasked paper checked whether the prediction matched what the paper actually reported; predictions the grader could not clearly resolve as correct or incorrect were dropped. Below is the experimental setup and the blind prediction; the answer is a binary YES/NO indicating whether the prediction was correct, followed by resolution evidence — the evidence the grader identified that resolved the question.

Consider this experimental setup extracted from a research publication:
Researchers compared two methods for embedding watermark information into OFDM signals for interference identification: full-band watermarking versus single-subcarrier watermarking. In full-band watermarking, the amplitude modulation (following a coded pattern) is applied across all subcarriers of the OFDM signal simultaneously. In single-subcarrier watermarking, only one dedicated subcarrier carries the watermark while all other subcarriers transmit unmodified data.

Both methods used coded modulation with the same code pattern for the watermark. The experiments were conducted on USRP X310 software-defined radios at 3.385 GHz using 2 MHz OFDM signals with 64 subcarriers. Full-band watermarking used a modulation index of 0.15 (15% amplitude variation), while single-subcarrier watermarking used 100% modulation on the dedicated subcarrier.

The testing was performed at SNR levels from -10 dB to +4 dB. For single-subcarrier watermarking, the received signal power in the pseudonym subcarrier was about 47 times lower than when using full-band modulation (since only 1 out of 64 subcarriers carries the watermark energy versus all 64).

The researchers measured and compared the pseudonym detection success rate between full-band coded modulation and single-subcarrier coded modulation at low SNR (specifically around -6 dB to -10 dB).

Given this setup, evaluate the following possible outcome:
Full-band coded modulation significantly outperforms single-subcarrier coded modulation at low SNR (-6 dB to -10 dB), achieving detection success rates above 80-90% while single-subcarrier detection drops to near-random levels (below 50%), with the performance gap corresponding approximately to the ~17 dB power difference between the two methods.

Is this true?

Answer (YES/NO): NO